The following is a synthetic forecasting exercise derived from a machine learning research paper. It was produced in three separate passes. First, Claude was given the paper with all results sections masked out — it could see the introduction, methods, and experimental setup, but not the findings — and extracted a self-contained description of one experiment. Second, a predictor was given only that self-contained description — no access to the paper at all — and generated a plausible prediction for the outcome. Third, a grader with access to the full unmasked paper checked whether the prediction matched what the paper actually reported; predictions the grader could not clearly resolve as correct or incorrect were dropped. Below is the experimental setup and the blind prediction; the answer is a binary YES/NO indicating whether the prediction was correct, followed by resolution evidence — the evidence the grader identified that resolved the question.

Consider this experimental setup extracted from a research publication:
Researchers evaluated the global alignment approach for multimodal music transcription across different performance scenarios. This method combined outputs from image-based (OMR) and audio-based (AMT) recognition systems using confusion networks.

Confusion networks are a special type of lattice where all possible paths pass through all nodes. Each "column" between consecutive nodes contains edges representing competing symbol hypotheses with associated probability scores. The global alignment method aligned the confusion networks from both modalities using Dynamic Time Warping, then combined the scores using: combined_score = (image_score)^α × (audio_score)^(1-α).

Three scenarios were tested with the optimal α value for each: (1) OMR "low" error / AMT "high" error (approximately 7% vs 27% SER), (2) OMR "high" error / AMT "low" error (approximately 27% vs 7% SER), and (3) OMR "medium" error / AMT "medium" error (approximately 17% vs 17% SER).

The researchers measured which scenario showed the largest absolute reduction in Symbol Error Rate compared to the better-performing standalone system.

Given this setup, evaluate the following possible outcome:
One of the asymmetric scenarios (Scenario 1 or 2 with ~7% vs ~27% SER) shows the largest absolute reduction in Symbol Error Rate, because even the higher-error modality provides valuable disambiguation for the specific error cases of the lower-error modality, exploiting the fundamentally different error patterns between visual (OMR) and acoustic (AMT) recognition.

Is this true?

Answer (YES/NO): NO